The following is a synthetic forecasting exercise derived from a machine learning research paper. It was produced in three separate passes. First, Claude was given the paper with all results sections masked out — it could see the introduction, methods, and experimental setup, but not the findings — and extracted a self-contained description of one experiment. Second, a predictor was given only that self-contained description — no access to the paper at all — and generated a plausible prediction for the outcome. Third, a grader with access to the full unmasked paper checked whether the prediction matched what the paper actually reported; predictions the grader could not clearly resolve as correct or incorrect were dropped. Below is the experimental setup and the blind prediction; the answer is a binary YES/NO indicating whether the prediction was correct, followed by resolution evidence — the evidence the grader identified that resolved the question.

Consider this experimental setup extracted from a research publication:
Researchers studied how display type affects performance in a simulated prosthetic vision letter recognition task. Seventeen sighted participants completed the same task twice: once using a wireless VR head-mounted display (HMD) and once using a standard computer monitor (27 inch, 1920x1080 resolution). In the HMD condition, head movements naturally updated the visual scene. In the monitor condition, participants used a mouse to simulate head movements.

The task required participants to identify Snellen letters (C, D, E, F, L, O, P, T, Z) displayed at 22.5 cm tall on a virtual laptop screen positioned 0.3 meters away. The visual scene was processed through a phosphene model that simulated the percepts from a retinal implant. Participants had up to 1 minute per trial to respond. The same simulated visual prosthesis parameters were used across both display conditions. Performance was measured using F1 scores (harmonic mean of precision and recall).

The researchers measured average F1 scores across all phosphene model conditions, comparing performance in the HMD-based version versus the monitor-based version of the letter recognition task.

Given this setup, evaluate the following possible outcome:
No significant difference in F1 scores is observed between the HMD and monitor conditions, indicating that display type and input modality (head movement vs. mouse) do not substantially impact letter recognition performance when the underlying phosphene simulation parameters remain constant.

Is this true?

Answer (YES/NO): NO